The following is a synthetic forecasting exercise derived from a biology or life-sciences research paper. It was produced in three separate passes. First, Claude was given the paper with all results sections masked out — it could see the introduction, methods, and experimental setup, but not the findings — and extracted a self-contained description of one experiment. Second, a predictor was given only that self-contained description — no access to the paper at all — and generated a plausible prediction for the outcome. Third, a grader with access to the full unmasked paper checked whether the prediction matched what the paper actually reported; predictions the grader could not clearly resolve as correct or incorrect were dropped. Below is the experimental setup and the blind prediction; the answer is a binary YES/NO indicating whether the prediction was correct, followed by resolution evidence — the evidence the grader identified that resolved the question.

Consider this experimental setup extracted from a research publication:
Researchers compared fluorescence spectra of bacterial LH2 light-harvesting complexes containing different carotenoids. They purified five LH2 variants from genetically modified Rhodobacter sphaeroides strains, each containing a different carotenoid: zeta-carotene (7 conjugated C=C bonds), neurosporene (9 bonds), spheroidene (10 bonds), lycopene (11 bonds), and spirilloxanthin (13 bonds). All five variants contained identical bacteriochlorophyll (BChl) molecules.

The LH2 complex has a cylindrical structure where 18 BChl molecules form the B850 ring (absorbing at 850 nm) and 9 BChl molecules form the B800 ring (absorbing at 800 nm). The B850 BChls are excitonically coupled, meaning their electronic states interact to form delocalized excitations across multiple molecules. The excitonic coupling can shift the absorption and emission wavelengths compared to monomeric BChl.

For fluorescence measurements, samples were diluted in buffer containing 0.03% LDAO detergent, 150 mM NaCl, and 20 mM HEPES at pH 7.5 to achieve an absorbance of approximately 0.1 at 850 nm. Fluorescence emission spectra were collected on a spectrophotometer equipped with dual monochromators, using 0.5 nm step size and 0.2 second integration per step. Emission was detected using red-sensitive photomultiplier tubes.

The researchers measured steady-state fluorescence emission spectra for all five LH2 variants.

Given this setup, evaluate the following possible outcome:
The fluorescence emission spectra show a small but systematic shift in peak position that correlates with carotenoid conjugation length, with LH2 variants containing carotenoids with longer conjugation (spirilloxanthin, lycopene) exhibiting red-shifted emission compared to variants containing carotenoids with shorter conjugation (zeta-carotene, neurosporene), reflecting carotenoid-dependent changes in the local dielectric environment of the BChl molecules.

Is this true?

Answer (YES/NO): YES